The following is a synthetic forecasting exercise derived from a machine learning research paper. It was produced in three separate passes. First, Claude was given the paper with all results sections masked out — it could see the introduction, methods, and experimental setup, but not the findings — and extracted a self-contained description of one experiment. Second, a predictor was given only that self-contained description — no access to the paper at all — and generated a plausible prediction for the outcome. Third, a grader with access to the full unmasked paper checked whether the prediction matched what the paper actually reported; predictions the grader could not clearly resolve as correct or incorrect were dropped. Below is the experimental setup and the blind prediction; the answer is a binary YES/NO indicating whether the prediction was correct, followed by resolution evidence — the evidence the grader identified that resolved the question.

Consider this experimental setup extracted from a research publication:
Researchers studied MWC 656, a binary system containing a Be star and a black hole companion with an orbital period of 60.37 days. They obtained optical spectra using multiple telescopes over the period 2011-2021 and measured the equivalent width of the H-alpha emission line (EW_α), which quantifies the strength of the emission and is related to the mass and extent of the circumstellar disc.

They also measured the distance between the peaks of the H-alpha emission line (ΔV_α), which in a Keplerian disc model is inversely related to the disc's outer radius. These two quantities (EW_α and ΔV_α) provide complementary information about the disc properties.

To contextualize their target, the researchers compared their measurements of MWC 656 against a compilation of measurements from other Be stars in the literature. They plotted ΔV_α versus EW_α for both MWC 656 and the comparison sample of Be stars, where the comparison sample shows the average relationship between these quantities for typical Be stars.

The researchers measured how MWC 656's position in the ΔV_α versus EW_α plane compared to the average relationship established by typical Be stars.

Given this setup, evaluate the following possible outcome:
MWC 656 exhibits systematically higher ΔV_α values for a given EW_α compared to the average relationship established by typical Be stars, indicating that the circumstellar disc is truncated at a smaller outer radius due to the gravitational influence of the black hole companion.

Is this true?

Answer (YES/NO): NO